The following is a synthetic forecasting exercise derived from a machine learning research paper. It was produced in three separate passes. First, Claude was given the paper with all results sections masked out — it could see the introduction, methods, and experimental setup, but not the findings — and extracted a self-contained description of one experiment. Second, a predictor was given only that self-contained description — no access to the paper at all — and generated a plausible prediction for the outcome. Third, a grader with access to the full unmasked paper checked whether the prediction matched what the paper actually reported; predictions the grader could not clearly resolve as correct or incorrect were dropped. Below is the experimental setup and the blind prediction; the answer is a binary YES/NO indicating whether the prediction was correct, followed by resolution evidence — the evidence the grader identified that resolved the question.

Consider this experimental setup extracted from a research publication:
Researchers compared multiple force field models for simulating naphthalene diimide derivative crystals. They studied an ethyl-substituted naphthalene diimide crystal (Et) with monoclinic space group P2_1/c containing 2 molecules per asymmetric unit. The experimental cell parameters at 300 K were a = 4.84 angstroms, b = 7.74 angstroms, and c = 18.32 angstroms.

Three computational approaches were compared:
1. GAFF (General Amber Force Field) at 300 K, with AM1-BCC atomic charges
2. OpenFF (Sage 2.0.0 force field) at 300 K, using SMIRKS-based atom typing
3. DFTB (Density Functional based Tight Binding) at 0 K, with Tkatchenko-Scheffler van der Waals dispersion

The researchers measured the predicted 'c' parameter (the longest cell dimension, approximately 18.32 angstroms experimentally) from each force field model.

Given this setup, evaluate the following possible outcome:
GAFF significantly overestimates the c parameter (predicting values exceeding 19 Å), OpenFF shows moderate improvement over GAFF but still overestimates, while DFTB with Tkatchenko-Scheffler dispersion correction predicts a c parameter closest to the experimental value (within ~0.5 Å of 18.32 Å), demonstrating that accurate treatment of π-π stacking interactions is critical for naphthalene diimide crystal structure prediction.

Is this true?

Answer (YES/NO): NO